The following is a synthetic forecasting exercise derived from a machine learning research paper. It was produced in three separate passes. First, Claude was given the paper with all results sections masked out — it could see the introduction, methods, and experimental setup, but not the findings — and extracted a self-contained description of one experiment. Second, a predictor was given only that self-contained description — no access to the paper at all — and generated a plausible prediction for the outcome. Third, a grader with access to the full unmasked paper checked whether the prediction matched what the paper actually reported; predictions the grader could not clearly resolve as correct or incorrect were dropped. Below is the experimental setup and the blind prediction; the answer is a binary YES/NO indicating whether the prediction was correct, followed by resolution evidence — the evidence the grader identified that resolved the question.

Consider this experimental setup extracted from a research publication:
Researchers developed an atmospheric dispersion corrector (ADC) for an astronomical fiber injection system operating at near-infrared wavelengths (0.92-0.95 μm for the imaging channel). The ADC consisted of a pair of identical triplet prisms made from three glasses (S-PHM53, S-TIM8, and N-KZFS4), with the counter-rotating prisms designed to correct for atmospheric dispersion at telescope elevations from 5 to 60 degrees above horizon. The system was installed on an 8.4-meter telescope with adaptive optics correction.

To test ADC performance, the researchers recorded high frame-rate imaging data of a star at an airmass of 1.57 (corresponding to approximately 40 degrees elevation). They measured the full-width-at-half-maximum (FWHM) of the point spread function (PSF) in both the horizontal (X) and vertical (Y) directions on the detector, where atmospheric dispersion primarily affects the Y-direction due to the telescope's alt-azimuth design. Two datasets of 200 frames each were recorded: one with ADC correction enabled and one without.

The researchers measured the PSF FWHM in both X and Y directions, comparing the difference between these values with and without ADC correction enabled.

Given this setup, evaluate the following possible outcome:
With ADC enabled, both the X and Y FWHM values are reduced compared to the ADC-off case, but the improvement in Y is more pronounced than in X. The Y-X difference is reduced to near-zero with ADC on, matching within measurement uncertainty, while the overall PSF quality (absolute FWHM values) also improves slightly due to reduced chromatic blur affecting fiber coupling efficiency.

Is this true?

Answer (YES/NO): NO